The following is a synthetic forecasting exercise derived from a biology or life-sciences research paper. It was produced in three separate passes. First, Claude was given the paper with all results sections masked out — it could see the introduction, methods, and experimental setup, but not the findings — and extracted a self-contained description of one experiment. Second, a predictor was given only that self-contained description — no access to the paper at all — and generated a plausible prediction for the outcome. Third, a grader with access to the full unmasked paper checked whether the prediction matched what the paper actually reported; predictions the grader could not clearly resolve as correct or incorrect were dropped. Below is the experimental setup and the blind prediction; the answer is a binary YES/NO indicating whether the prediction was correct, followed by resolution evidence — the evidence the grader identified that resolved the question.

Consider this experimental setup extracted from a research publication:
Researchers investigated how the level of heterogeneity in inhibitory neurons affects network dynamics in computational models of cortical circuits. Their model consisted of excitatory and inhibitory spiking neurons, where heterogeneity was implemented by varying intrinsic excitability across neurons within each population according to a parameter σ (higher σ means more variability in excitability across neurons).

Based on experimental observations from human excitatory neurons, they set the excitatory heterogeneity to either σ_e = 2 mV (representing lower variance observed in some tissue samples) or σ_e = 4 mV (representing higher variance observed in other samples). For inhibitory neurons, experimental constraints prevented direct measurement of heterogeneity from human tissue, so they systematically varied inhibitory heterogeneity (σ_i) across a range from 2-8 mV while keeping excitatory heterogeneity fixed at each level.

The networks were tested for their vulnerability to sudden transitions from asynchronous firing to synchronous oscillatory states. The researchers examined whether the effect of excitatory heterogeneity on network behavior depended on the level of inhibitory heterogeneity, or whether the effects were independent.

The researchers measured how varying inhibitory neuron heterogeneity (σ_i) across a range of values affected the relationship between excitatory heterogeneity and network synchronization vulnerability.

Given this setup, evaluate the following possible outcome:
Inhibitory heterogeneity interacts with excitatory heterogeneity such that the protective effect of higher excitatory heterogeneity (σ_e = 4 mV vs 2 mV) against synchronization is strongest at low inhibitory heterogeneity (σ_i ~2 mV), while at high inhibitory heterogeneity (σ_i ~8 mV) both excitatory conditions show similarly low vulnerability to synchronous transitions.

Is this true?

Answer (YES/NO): NO